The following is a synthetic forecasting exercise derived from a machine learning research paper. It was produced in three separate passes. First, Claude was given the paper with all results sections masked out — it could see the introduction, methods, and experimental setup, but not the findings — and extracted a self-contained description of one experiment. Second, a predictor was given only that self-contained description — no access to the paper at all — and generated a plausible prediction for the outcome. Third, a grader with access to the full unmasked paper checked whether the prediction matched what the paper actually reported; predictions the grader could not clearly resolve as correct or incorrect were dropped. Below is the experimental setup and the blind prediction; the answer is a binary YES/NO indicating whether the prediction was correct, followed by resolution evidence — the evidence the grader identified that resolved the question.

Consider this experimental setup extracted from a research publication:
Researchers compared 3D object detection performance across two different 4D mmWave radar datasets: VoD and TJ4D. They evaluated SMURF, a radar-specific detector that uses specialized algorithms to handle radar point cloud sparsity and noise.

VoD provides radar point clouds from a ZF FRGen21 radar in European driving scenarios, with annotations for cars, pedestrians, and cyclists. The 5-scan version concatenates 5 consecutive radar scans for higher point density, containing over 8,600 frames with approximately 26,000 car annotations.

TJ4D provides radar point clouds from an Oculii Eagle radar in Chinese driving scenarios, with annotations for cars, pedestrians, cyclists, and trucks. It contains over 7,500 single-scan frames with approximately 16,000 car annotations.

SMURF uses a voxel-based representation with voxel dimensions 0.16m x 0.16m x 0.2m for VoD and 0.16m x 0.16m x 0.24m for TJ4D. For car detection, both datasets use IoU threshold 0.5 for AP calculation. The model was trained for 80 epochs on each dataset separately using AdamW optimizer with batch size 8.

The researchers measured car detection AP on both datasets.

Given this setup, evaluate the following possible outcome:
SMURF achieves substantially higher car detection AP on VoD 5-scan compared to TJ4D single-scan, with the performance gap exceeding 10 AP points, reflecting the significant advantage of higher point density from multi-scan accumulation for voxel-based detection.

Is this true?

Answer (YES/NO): YES